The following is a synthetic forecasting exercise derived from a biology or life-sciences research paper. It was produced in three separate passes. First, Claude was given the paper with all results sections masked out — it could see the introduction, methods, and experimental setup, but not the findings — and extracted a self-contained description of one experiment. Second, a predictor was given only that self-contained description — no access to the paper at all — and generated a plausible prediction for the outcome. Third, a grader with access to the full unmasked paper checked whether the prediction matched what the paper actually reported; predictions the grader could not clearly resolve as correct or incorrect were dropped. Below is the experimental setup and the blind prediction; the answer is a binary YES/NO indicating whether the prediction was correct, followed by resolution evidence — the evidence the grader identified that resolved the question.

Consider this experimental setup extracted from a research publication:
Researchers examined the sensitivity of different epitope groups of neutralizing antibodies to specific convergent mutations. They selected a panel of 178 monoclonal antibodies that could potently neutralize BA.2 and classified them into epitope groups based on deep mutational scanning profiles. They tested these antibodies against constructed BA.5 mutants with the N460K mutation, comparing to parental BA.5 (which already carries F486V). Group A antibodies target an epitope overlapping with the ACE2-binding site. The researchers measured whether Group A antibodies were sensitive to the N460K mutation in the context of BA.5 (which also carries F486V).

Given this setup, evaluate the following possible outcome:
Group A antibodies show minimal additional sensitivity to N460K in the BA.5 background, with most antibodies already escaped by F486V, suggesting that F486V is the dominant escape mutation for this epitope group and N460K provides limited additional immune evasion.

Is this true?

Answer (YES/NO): NO